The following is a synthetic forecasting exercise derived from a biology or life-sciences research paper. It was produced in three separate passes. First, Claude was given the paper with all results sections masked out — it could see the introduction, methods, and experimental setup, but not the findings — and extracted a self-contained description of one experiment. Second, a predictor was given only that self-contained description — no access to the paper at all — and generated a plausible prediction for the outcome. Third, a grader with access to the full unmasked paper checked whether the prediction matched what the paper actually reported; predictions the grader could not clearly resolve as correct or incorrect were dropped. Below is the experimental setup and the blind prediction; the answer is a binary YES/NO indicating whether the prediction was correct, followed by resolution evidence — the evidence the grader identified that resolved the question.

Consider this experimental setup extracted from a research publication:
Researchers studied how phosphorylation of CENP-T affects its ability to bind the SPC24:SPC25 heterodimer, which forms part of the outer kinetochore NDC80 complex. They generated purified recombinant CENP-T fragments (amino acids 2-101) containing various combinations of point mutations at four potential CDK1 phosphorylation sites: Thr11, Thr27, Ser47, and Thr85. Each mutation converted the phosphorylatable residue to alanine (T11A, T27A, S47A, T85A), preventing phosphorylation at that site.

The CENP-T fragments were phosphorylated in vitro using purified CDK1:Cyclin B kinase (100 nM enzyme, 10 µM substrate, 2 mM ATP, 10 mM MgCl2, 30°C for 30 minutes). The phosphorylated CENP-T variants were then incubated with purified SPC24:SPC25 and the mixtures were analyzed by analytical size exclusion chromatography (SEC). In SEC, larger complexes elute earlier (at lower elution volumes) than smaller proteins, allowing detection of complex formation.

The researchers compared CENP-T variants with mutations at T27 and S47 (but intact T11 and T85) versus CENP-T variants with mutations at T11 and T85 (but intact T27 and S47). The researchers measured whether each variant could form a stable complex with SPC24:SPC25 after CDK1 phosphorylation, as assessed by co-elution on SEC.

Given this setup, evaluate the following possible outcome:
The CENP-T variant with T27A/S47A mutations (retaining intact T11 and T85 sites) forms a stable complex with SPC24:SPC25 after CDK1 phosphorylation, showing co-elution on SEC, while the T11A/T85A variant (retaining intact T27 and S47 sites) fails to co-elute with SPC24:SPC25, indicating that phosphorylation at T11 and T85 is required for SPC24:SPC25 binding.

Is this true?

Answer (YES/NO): YES